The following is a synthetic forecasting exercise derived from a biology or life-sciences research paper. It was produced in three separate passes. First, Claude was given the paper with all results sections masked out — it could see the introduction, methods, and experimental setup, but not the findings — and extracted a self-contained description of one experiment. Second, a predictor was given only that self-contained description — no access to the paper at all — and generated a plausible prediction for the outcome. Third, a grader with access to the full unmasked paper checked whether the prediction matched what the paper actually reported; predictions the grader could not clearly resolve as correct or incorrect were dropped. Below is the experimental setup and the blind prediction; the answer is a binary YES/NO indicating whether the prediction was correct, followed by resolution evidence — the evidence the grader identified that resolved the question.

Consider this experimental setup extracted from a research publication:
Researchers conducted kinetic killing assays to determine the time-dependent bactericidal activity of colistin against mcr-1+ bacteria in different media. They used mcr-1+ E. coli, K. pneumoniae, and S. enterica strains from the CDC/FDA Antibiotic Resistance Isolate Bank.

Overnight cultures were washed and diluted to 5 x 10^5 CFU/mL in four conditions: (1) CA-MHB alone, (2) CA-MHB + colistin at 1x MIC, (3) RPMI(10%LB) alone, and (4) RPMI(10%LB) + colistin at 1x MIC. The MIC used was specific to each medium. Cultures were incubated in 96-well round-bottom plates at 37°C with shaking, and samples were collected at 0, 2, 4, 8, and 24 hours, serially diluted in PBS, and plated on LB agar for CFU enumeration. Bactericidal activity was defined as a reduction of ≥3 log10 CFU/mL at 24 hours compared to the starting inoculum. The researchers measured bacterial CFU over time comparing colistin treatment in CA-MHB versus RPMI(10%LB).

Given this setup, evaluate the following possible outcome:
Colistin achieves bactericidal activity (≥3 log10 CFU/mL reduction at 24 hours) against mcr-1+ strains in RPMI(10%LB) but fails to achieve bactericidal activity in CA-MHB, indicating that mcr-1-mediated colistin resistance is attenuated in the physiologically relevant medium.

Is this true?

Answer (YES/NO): YES